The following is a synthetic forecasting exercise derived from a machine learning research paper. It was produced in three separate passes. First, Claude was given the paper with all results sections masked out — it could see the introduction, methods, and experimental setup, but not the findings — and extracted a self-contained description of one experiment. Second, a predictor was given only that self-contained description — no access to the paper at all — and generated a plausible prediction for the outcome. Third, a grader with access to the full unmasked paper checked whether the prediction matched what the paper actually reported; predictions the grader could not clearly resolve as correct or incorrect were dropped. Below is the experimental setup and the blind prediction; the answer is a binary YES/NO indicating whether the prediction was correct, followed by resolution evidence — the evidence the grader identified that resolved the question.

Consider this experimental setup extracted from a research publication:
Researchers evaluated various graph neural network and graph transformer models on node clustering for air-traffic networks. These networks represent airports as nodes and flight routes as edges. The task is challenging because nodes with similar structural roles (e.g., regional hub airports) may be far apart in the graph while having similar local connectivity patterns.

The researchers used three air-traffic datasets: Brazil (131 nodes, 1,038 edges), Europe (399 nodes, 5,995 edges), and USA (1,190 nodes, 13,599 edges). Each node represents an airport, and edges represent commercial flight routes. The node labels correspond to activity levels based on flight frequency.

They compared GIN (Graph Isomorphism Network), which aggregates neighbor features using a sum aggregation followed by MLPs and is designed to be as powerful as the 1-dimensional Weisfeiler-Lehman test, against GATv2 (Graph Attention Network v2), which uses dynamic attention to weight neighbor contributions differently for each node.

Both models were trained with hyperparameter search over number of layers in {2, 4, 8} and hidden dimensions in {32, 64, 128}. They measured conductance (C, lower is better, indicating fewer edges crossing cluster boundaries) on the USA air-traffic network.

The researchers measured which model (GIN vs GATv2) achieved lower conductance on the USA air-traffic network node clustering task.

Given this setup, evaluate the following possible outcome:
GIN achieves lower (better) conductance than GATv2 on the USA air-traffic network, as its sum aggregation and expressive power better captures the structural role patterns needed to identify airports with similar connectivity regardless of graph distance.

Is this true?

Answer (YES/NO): YES